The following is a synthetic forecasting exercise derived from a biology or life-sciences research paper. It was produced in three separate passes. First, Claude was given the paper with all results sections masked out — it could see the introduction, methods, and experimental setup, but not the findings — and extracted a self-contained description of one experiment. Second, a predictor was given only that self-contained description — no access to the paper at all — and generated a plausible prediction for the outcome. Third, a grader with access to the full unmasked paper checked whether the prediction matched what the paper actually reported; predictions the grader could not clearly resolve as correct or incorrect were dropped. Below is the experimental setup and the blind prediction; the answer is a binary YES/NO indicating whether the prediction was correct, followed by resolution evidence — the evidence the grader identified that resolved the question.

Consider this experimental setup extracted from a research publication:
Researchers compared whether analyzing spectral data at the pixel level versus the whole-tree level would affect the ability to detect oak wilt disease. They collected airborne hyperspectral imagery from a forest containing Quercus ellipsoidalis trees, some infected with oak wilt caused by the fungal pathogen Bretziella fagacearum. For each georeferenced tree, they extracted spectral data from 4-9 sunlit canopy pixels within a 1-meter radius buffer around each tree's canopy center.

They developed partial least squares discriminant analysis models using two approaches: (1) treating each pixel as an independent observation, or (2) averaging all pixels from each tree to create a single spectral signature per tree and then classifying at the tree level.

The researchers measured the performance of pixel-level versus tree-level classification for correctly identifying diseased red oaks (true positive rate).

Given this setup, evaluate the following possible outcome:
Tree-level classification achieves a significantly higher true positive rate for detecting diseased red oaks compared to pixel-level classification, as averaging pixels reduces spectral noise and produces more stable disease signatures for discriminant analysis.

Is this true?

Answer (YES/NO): NO